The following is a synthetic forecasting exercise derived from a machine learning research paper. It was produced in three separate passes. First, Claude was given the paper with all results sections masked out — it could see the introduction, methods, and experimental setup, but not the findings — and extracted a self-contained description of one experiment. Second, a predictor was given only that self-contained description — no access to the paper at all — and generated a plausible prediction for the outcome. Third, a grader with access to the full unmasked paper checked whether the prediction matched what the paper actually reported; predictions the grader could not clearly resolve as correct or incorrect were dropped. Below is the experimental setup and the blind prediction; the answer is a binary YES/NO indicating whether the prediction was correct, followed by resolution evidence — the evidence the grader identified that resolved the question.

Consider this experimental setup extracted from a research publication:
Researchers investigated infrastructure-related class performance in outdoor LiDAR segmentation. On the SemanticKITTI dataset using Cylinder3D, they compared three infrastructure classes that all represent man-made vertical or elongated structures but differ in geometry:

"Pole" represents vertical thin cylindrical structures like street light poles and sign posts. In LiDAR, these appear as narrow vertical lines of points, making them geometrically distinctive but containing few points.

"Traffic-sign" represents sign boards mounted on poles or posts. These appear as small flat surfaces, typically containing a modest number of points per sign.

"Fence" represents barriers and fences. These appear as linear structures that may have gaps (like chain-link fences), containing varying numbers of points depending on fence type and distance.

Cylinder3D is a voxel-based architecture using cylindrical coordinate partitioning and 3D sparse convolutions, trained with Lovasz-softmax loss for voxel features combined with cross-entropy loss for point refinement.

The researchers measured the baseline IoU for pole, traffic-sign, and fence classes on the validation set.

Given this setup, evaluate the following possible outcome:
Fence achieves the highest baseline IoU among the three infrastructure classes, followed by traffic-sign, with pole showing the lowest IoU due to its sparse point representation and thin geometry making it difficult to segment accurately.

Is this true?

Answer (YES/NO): NO